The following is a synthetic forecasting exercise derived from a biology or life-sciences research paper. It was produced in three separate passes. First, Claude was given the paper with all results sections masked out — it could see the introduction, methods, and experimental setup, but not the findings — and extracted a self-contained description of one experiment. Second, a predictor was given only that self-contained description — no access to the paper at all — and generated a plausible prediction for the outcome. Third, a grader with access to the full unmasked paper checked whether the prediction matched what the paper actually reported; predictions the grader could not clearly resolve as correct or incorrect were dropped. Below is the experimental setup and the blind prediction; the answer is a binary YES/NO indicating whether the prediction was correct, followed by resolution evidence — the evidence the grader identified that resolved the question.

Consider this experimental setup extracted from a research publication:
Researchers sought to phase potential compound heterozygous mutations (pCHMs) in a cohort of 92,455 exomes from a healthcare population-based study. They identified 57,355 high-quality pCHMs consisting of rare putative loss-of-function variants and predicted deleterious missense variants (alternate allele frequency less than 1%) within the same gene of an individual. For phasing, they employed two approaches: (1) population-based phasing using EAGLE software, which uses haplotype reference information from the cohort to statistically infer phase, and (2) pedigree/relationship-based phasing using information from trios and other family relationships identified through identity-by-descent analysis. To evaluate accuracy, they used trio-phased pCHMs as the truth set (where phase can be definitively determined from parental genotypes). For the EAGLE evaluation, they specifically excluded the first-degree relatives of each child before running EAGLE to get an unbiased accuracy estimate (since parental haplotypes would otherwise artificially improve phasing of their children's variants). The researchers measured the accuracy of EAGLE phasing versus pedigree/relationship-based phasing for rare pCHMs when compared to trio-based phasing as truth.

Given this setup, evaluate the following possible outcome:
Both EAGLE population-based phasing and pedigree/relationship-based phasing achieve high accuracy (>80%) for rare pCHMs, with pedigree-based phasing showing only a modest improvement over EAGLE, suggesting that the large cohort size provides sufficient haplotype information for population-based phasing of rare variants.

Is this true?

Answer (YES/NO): NO